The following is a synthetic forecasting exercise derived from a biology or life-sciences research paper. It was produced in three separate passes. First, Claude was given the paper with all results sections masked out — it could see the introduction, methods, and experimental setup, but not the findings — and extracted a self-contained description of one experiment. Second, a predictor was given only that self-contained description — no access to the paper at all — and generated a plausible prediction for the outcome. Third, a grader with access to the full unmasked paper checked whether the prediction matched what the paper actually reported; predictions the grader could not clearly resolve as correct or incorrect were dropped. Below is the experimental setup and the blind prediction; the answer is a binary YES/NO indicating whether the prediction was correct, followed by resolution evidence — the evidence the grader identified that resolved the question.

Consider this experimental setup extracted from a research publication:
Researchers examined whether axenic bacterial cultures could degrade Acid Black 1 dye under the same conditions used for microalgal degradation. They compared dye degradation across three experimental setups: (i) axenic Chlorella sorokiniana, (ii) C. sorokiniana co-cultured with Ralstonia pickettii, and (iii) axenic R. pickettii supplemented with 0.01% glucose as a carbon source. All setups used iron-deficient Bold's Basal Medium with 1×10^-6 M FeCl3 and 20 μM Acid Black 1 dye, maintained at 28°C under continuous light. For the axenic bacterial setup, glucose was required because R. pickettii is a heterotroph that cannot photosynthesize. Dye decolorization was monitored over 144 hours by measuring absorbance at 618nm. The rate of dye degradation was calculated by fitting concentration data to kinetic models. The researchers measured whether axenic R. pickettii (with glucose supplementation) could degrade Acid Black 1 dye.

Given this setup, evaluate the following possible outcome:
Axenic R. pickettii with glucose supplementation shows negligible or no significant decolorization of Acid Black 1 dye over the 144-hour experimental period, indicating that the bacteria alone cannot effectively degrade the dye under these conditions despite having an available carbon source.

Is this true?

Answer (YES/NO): YES